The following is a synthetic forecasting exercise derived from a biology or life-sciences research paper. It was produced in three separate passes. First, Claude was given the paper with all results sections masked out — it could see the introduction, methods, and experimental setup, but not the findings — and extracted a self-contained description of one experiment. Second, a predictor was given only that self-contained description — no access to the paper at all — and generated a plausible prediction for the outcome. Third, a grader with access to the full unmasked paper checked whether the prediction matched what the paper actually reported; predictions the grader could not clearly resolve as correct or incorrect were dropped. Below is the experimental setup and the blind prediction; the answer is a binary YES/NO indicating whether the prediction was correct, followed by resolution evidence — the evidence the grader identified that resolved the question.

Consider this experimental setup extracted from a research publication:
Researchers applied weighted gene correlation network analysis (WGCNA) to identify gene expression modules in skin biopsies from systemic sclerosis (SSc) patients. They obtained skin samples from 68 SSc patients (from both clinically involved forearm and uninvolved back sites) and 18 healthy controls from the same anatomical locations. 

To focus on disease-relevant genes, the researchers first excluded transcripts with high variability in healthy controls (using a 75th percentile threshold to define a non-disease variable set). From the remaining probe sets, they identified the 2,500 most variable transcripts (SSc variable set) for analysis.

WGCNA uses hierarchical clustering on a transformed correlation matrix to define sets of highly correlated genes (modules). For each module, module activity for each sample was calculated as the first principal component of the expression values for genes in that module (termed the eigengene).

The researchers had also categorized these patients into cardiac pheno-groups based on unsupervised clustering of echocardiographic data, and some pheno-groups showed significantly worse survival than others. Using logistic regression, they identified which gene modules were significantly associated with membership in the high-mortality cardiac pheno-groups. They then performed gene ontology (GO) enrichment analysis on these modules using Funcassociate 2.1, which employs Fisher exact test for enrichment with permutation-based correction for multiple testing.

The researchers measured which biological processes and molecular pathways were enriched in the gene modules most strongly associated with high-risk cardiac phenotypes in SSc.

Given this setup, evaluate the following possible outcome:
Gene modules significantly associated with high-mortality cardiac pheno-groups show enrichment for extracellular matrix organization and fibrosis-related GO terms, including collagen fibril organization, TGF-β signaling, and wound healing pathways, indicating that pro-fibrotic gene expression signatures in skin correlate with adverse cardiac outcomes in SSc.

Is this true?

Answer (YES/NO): YES